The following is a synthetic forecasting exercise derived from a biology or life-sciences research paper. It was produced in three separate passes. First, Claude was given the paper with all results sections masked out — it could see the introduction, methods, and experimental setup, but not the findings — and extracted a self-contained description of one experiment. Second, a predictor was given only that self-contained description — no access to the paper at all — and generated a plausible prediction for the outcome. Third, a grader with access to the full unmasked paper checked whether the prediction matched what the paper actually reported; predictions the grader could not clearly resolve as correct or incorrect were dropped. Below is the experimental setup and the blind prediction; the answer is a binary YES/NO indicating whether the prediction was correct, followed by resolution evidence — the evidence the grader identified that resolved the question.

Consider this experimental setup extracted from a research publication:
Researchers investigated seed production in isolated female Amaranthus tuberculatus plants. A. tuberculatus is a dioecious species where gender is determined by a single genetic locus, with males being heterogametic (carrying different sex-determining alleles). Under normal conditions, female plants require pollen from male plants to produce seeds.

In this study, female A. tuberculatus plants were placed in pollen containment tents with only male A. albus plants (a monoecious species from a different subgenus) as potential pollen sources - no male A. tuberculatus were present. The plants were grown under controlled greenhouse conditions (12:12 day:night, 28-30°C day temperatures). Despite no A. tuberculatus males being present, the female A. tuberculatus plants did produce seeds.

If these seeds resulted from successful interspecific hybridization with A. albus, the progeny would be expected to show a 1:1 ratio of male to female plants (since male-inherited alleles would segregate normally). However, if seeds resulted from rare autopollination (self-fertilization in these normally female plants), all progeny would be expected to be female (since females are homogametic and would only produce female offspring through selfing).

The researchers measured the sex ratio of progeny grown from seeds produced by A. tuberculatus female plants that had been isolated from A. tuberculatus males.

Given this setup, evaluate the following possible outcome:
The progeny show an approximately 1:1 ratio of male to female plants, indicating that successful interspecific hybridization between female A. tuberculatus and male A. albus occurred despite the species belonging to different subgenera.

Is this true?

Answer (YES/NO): NO